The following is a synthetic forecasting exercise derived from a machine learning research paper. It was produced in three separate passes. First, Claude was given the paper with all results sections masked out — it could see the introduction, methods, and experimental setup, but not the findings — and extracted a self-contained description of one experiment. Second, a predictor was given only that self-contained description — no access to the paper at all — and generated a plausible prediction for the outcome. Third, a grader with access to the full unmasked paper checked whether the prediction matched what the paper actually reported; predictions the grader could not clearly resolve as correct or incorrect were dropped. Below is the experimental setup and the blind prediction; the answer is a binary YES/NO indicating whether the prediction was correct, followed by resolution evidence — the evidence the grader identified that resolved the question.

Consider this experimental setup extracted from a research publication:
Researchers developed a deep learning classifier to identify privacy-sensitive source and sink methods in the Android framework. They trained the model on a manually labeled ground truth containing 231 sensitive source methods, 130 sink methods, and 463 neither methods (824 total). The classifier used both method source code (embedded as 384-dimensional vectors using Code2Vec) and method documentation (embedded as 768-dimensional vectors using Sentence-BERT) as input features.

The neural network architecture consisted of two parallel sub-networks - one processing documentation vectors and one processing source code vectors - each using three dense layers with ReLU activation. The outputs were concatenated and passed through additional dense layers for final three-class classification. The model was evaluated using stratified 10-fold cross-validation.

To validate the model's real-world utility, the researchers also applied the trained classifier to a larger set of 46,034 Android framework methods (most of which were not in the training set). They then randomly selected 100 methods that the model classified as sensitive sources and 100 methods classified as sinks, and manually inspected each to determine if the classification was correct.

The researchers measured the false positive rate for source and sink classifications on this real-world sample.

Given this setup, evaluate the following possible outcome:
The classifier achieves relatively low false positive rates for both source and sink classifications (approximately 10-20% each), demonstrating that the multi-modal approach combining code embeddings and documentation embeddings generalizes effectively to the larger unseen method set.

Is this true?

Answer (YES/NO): NO